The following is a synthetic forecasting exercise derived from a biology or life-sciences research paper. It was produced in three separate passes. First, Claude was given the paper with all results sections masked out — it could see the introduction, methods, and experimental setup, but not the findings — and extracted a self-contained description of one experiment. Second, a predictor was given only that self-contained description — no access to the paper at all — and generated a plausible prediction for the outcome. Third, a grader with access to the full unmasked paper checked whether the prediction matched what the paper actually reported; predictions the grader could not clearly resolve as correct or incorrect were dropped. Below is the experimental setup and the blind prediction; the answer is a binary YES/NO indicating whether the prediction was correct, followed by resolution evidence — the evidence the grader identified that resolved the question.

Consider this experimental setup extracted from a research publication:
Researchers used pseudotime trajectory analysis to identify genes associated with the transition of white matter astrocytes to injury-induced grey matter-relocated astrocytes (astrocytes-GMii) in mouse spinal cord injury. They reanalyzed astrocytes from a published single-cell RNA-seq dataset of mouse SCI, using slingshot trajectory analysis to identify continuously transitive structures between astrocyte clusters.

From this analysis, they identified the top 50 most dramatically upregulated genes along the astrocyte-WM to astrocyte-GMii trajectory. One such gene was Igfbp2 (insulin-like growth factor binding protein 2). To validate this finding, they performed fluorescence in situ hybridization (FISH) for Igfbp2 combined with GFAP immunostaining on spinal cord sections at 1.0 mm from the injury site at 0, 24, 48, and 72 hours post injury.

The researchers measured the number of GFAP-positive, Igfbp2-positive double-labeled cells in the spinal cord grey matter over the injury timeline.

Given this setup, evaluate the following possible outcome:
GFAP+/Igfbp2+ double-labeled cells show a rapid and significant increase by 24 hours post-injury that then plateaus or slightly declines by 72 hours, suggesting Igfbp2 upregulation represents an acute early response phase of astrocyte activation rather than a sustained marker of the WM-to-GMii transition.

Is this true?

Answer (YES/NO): NO